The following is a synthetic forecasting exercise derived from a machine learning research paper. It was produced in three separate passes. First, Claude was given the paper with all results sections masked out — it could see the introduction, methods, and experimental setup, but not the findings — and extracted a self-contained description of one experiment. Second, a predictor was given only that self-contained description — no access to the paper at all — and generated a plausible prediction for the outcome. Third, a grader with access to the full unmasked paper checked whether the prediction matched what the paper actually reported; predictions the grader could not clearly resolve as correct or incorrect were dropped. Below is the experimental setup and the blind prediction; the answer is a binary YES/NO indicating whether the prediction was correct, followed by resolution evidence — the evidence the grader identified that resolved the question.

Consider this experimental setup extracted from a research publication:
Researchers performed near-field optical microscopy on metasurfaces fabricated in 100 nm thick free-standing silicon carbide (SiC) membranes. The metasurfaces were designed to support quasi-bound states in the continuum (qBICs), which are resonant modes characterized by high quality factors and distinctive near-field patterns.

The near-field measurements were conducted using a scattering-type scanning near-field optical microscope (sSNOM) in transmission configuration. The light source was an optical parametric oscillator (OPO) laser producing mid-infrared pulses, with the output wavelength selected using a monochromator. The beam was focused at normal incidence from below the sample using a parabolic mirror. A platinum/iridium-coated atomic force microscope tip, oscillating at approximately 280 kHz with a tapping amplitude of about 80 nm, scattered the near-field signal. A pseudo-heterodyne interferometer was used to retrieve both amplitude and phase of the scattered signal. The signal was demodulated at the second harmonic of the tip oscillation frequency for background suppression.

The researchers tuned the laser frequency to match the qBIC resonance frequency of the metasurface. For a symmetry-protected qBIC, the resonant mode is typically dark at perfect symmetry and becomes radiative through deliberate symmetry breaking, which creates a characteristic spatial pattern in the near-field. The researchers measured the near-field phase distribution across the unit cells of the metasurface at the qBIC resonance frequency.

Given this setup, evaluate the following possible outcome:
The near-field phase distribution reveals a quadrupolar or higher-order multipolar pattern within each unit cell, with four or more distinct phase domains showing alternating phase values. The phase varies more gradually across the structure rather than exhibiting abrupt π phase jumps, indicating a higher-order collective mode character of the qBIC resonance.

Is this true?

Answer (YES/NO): NO